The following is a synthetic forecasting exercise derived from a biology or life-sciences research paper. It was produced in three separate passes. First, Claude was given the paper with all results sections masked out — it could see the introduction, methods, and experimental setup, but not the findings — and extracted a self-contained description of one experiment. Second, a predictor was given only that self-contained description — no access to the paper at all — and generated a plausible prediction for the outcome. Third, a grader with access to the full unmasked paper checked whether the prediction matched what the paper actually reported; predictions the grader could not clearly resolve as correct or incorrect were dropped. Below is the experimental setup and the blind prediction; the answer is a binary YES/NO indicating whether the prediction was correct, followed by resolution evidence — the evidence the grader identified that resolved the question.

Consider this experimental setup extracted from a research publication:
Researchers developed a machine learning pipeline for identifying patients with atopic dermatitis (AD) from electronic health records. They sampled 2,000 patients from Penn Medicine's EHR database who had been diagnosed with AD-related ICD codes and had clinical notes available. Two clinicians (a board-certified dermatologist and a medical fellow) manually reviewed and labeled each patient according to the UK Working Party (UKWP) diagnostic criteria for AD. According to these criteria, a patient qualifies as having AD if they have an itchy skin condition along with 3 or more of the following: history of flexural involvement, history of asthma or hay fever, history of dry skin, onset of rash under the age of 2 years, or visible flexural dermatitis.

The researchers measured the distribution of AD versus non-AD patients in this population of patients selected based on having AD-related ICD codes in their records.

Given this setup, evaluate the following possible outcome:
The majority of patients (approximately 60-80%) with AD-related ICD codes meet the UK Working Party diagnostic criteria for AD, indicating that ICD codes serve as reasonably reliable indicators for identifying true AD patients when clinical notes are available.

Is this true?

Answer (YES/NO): NO